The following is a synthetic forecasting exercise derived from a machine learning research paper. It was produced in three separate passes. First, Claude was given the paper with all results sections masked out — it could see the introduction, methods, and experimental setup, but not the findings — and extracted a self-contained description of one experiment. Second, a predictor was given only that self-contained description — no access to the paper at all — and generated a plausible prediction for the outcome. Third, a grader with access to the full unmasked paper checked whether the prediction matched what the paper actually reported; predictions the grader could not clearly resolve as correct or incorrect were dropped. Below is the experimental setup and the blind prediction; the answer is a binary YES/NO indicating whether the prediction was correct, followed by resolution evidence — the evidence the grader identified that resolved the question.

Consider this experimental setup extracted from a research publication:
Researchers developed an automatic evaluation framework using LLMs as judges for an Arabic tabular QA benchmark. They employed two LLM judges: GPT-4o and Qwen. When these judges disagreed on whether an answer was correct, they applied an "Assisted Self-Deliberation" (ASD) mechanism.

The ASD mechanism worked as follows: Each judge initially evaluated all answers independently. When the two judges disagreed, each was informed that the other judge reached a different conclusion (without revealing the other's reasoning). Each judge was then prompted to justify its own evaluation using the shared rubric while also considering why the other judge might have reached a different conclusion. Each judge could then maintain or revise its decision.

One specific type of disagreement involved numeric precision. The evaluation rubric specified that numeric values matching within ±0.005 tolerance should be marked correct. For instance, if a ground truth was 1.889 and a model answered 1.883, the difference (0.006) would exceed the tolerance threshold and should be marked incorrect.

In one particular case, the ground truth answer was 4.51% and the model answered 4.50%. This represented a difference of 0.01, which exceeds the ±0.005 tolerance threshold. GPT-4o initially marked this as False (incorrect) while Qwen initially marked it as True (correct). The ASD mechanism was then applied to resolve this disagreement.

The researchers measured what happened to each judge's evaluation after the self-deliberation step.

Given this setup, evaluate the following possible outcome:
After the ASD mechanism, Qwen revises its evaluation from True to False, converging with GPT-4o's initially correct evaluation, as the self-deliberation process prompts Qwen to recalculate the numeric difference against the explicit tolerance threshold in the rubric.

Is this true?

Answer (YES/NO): YES